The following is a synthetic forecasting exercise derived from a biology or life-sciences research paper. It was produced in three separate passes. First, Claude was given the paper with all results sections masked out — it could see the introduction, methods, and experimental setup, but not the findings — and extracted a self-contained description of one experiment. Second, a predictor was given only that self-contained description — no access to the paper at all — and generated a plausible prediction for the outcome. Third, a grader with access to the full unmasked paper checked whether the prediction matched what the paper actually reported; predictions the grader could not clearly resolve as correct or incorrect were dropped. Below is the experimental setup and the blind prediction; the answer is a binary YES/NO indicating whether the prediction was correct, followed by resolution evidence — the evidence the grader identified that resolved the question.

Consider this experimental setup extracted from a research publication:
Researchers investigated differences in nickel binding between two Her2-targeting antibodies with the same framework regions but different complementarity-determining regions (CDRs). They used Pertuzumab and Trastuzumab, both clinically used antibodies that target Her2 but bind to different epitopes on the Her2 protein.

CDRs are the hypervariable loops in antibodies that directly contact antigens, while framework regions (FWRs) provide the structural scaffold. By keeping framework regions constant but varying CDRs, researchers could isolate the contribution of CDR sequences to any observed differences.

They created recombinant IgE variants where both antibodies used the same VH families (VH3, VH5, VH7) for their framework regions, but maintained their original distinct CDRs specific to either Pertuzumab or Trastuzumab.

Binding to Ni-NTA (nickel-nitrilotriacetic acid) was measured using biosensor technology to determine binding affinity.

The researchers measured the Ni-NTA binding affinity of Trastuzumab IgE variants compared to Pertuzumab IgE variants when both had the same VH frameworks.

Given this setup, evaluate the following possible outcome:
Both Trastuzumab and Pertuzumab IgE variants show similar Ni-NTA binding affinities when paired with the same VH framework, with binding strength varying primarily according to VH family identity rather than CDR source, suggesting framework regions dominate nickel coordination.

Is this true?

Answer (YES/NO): NO